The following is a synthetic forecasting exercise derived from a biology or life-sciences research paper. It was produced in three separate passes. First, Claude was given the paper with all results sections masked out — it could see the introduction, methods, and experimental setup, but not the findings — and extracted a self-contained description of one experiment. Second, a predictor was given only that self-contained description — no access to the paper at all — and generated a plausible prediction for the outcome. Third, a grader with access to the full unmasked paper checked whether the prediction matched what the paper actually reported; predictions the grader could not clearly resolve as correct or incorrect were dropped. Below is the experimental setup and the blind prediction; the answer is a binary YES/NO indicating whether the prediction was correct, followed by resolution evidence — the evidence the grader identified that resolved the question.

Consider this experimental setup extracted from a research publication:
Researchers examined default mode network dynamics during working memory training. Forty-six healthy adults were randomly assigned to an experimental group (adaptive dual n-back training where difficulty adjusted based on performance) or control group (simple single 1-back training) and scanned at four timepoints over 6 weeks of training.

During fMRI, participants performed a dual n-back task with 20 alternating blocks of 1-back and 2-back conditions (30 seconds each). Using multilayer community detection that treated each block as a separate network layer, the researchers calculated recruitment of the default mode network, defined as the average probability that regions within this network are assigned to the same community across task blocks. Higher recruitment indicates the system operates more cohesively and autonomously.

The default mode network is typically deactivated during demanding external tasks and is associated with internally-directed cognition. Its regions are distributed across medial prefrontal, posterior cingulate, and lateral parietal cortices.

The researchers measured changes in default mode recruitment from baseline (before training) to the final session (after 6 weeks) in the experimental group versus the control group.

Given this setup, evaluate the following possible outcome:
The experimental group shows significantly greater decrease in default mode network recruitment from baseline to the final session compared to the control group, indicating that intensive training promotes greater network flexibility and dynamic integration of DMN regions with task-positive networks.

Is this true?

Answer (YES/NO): NO